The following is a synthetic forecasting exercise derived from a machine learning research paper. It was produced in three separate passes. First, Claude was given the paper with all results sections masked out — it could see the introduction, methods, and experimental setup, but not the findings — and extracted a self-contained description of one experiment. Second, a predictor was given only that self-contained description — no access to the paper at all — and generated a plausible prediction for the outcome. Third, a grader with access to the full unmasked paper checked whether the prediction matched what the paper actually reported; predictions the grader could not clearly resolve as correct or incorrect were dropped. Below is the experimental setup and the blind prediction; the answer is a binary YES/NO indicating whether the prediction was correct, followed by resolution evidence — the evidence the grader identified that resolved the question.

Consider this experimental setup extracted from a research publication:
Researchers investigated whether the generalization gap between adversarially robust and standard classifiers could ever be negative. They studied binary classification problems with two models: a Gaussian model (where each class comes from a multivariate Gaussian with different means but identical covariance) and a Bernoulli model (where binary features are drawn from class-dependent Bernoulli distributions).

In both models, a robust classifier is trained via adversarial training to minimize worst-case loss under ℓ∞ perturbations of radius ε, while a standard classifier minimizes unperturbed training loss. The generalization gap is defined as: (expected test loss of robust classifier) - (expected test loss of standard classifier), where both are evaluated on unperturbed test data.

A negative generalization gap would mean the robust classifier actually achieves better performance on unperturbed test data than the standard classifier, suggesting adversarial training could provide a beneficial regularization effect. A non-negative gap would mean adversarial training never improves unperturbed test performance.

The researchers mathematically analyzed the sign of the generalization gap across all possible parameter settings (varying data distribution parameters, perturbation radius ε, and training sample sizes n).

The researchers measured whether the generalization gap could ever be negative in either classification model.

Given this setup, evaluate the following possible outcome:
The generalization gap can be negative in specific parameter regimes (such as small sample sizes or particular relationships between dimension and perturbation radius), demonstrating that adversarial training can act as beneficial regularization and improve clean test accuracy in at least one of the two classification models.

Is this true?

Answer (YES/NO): NO